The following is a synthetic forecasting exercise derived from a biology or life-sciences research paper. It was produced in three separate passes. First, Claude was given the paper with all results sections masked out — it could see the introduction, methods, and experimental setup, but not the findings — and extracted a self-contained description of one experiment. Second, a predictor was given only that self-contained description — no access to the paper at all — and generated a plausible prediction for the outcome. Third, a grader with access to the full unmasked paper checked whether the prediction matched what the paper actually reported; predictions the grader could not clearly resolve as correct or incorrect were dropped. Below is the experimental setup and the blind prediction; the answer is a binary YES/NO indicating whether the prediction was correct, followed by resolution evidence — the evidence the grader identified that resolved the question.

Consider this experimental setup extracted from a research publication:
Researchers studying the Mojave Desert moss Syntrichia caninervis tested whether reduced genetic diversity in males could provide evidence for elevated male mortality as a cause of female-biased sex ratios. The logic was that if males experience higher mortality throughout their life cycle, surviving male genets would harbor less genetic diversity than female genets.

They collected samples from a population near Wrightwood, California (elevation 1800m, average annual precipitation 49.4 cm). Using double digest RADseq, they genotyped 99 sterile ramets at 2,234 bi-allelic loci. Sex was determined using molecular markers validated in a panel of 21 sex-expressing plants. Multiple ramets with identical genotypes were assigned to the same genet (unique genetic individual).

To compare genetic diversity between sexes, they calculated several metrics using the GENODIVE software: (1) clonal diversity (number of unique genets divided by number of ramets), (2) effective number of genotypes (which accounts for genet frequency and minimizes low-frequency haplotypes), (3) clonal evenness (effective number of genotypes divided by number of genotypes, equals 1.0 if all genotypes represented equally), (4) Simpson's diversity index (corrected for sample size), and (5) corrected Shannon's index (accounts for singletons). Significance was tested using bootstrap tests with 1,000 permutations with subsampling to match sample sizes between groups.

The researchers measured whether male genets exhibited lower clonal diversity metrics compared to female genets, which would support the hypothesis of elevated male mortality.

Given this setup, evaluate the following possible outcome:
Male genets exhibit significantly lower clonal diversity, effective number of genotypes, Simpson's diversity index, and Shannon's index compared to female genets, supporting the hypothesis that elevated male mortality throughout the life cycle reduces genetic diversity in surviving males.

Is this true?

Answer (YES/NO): NO